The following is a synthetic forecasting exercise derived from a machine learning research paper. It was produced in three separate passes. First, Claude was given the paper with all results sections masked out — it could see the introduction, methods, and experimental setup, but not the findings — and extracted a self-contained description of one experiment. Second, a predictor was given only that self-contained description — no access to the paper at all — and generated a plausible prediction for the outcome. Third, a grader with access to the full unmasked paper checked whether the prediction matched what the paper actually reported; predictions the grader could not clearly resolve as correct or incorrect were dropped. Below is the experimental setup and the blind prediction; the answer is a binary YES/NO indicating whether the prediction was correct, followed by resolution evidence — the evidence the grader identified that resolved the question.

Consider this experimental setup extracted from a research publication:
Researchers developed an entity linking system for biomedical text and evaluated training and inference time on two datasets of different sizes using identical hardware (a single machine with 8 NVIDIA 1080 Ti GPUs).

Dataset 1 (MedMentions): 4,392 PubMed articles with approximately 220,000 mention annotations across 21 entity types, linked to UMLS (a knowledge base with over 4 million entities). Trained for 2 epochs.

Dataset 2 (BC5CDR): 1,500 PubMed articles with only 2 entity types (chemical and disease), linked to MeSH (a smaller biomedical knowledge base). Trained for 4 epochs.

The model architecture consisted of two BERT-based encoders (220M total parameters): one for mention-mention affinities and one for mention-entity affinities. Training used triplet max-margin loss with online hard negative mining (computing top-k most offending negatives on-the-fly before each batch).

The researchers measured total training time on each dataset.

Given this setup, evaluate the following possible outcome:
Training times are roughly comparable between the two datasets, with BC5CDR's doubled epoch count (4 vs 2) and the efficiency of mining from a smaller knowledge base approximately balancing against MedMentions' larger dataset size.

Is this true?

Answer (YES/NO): NO